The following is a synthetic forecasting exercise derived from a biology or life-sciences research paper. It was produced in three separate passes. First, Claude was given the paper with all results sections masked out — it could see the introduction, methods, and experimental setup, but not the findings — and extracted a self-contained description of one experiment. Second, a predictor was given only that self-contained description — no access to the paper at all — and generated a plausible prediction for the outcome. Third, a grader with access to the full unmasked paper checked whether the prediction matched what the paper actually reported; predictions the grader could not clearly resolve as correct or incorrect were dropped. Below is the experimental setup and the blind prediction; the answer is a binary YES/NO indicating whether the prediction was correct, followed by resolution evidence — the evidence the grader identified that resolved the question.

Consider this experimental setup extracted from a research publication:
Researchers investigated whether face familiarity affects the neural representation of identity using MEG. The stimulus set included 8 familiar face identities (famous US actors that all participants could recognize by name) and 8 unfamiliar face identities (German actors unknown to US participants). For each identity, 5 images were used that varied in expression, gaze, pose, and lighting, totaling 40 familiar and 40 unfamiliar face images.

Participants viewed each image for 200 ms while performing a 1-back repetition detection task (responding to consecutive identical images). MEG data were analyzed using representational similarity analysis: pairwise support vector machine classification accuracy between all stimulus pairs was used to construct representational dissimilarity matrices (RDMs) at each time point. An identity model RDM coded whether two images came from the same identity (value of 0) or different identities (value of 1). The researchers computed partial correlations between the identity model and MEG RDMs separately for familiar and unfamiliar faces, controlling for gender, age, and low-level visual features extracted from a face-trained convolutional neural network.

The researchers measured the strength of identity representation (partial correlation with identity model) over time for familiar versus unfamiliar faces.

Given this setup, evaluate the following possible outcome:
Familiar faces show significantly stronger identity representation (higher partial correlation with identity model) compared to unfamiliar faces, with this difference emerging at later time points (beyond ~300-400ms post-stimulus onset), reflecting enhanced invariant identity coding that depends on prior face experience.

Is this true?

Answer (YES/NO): NO